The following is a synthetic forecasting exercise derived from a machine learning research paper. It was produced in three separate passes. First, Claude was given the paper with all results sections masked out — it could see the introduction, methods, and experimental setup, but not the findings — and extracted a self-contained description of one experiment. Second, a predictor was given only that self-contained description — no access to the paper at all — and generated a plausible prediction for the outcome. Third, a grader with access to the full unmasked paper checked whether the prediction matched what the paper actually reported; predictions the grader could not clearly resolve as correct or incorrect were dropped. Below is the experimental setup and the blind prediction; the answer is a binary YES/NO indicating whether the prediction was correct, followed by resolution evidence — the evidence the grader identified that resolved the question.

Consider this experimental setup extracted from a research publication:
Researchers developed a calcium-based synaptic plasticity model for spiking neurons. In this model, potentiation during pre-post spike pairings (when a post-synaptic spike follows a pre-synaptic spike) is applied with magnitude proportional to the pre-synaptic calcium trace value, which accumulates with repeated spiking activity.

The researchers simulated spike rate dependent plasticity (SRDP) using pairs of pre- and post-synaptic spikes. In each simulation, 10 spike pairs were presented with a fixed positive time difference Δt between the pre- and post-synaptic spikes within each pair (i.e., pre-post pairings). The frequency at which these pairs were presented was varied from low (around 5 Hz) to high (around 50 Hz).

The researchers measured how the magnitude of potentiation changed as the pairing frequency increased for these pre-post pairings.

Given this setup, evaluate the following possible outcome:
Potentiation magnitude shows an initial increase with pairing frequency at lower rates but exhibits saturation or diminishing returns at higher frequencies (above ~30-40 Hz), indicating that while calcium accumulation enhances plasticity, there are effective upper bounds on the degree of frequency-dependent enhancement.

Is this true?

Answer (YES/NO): NO